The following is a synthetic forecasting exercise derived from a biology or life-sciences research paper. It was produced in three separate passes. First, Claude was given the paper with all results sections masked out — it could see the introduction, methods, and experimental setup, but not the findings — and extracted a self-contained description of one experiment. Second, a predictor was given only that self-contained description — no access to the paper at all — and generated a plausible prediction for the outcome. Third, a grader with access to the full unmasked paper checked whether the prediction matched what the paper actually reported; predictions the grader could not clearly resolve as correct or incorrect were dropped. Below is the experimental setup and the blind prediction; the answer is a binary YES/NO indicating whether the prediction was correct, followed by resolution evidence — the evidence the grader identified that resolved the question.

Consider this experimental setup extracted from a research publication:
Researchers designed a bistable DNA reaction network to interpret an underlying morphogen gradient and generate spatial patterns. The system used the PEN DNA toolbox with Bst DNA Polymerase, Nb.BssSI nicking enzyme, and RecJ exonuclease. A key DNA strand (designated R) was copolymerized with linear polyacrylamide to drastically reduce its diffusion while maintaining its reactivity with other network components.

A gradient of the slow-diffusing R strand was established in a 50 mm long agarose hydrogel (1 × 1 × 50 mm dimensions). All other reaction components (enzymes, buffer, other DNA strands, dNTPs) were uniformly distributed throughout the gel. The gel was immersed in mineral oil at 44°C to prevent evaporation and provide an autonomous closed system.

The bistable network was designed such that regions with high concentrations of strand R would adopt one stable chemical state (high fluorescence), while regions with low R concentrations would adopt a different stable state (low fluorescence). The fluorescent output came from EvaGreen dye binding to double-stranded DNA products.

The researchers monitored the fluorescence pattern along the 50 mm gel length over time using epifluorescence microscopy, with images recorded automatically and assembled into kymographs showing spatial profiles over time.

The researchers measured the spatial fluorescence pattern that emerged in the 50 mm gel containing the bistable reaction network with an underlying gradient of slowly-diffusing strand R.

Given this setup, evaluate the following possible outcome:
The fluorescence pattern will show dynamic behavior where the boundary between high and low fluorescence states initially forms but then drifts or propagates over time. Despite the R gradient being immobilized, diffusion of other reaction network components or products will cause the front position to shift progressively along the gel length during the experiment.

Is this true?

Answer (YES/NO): NO